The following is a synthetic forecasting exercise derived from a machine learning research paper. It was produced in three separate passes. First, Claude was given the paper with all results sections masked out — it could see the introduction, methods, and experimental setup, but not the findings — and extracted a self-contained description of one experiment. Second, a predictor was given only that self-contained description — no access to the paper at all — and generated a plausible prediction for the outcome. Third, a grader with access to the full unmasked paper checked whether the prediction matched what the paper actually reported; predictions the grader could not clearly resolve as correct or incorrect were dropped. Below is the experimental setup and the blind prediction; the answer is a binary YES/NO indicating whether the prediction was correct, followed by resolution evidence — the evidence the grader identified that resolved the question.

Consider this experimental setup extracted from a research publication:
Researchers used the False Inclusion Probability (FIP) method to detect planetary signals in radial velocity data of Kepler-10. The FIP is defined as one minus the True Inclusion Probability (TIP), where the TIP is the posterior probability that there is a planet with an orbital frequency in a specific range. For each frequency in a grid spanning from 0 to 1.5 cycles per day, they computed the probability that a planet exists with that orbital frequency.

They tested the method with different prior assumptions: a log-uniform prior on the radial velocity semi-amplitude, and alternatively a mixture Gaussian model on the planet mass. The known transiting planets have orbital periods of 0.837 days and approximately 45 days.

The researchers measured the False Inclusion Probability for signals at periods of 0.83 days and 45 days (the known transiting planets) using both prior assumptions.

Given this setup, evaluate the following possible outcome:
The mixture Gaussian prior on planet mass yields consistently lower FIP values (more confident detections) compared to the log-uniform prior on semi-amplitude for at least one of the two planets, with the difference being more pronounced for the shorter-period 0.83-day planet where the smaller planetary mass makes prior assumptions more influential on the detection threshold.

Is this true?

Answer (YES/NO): NO